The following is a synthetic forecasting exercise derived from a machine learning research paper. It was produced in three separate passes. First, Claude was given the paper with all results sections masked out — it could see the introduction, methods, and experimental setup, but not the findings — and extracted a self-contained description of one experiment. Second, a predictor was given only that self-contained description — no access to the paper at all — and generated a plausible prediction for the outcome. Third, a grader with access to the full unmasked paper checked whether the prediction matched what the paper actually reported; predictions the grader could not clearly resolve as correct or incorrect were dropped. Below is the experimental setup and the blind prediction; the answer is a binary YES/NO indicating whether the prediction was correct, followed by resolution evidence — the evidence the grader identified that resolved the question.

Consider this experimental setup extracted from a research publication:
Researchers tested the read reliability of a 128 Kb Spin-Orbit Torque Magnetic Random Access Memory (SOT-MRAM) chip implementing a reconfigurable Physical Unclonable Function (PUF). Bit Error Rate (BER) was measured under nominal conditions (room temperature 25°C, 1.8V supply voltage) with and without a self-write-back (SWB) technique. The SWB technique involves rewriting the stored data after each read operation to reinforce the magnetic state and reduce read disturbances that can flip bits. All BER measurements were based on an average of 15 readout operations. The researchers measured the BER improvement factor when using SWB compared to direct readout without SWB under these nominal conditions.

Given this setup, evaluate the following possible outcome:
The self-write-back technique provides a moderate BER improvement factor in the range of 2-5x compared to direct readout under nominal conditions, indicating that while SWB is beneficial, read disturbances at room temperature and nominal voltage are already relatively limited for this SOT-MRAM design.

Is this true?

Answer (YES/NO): NO